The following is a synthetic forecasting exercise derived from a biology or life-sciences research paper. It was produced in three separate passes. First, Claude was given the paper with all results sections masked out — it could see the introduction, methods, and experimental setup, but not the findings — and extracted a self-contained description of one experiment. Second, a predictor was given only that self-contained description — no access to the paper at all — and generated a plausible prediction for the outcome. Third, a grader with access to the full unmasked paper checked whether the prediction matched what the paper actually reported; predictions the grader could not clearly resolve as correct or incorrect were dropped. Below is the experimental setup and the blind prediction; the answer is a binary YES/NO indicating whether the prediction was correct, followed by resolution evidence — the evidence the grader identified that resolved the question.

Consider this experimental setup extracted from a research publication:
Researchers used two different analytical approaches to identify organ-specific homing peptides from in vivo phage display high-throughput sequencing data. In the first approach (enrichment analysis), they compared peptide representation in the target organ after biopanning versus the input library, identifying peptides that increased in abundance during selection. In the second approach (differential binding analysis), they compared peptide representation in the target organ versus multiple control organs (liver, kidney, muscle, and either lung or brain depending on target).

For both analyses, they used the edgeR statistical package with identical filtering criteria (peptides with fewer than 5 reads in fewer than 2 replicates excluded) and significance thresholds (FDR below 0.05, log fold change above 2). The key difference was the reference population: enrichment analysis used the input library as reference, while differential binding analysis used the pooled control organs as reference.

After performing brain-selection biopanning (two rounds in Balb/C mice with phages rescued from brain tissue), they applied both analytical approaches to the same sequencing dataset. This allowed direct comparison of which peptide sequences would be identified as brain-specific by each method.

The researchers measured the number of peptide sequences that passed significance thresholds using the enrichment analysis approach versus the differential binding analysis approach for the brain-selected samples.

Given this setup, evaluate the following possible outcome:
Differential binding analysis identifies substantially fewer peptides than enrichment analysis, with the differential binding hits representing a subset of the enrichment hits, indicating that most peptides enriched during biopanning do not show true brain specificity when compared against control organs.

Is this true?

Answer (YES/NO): YES